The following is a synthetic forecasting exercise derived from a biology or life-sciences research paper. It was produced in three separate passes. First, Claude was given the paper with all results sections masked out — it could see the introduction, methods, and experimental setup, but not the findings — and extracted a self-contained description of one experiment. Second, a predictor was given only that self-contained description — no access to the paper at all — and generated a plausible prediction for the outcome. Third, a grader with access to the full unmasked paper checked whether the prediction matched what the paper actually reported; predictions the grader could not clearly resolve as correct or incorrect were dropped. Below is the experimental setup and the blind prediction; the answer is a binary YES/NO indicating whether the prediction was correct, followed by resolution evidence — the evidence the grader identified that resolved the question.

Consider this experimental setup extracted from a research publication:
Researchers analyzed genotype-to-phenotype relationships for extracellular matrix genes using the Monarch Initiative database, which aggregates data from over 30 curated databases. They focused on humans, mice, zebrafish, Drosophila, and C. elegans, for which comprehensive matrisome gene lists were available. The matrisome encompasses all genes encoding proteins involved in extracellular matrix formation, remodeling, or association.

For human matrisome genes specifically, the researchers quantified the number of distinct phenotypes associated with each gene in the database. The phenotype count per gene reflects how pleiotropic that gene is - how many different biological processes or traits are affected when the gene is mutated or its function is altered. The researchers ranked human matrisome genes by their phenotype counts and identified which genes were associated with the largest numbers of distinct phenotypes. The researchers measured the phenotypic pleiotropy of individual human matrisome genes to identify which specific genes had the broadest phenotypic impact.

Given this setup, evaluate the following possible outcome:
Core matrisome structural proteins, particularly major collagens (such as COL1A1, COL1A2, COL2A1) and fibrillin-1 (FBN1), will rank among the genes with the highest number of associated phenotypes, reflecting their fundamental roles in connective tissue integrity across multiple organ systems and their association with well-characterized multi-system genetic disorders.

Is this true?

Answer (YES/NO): YES